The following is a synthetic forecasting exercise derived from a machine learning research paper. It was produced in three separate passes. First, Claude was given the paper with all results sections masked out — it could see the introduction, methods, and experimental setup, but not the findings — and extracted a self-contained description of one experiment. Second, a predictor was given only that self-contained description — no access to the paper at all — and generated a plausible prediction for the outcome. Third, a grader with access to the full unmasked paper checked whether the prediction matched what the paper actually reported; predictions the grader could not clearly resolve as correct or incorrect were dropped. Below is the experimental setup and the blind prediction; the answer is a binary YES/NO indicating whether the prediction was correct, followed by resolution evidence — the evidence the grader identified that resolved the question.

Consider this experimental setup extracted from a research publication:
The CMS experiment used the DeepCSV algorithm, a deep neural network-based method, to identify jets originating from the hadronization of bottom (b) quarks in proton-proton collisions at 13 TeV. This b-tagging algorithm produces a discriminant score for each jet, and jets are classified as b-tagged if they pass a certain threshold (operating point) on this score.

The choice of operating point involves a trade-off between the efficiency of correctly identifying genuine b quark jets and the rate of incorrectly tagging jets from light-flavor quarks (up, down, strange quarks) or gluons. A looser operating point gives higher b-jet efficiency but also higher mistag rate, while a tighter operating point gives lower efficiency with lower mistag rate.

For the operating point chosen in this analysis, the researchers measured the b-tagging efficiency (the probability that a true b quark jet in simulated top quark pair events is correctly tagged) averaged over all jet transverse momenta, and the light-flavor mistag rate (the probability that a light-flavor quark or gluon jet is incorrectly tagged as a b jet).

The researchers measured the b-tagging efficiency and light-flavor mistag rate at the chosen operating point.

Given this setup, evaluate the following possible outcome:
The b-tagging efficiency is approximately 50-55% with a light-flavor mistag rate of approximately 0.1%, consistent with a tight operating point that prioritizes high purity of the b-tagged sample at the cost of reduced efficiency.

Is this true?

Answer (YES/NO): NO